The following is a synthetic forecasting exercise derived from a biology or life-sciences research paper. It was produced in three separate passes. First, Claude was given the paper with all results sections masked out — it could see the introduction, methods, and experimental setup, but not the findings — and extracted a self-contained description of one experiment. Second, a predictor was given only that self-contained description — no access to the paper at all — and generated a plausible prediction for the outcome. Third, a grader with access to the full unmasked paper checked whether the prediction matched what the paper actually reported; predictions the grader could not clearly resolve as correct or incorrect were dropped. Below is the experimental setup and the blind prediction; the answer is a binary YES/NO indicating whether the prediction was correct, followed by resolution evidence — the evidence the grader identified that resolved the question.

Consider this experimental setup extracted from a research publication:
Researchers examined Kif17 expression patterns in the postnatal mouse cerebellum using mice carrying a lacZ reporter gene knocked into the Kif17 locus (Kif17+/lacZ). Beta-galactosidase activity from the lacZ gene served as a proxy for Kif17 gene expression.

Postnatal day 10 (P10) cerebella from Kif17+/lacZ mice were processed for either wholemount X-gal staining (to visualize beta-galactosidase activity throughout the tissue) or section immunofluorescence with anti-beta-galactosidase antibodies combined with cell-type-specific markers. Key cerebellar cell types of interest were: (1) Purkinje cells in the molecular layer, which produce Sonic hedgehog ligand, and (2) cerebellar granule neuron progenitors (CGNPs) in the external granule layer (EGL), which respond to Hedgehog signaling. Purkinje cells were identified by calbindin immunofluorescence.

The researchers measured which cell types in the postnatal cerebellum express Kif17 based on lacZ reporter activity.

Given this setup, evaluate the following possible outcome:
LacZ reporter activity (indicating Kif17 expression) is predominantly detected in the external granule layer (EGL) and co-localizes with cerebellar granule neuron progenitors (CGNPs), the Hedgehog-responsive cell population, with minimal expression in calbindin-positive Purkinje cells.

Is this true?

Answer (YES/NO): NO